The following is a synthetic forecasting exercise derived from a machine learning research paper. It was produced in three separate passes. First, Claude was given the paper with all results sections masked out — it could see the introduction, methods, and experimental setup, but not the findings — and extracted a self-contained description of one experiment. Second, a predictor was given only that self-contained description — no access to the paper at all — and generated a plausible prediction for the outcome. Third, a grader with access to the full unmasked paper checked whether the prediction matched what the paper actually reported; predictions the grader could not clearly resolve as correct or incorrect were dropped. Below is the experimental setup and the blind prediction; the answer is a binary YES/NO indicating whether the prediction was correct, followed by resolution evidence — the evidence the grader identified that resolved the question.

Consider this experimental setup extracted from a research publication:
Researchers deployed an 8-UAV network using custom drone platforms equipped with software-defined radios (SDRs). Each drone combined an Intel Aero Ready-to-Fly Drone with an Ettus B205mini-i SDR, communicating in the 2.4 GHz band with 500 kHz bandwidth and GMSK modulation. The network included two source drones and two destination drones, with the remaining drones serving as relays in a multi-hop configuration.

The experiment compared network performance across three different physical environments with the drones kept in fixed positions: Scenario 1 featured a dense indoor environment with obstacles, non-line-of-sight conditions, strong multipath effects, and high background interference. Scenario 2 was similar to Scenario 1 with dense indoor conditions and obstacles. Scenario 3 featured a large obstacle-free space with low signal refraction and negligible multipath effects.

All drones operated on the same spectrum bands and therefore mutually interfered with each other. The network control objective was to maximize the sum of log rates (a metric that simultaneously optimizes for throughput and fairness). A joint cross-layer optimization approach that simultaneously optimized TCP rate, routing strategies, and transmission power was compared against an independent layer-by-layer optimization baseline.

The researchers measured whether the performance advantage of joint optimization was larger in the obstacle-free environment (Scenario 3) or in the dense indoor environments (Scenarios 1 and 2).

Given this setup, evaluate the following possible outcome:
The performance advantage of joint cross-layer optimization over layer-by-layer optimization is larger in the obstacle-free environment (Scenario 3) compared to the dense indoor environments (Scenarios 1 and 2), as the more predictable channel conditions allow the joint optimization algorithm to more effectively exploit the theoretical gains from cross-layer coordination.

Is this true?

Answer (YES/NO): YES